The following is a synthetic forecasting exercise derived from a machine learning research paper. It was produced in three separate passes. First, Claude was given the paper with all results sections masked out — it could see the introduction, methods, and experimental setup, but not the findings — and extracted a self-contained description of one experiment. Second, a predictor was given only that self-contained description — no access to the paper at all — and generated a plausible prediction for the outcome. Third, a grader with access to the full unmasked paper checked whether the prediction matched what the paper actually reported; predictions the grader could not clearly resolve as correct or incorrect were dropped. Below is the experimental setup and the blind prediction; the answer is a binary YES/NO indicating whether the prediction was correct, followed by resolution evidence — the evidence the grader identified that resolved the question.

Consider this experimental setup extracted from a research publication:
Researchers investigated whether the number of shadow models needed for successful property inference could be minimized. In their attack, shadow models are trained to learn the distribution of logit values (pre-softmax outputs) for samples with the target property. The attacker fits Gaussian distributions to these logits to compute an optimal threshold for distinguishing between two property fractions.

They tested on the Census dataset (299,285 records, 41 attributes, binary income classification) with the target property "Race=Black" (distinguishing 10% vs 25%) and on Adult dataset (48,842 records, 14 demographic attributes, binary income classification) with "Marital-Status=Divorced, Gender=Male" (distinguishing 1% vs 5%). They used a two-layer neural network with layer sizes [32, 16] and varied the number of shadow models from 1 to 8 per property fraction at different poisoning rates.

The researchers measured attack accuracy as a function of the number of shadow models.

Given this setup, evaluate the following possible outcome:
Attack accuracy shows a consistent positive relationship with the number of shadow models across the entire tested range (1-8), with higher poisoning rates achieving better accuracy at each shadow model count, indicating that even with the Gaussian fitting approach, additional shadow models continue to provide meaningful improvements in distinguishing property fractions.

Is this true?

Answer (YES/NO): NO